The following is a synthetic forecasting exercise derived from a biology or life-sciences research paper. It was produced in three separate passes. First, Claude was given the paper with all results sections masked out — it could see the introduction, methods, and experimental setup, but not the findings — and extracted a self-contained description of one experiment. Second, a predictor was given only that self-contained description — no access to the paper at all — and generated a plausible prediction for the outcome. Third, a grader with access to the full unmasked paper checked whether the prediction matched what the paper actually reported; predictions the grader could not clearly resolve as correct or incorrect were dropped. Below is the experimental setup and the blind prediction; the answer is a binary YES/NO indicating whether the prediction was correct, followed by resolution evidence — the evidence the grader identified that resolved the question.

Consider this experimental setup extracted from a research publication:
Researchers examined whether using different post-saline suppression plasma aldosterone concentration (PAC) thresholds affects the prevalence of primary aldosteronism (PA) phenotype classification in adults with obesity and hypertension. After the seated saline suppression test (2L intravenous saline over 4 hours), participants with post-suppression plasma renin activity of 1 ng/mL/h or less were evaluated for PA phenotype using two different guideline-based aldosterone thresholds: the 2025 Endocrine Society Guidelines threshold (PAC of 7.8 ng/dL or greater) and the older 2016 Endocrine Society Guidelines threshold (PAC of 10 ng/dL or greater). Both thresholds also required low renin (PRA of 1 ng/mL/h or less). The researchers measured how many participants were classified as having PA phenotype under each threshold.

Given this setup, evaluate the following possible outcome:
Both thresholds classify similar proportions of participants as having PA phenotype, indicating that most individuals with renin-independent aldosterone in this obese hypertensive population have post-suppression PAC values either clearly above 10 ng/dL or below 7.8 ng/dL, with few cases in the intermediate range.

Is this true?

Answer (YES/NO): YES